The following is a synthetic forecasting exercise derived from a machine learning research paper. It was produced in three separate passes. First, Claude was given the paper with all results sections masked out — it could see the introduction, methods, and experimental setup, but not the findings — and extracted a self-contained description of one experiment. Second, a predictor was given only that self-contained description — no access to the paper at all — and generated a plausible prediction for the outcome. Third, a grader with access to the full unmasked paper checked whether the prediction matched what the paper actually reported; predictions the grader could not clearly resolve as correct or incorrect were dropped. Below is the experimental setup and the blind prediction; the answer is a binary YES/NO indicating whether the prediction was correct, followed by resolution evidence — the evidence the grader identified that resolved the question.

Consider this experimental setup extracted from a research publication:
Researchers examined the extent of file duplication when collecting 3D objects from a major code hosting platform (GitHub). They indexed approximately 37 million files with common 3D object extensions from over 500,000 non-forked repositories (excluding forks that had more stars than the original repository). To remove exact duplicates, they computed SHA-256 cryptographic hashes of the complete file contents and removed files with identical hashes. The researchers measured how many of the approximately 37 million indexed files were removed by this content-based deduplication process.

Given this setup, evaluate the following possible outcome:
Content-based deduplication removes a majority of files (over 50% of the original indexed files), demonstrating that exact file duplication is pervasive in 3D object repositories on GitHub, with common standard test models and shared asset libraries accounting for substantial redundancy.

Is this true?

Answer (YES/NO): YES